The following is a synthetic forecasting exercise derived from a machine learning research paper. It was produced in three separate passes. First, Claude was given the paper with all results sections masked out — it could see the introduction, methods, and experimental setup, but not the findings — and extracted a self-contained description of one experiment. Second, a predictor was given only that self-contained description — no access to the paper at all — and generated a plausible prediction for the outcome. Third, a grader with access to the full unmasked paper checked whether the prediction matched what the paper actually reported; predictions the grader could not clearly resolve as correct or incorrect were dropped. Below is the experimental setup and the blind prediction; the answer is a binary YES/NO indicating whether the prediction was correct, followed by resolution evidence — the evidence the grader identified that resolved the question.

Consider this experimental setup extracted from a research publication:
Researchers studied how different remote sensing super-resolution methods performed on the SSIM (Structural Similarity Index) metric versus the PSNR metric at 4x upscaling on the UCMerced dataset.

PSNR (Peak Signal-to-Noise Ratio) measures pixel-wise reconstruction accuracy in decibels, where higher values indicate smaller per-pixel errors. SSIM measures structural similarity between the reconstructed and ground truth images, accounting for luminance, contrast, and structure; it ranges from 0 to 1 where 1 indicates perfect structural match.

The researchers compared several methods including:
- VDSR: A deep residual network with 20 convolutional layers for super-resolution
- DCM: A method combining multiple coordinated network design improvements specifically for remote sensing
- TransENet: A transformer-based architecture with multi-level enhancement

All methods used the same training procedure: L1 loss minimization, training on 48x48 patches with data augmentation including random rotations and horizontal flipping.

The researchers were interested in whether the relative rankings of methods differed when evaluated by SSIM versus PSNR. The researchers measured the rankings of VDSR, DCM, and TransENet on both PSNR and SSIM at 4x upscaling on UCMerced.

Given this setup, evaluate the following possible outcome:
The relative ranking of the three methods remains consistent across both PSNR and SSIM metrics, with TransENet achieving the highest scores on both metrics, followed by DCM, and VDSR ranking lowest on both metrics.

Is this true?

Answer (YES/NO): NO